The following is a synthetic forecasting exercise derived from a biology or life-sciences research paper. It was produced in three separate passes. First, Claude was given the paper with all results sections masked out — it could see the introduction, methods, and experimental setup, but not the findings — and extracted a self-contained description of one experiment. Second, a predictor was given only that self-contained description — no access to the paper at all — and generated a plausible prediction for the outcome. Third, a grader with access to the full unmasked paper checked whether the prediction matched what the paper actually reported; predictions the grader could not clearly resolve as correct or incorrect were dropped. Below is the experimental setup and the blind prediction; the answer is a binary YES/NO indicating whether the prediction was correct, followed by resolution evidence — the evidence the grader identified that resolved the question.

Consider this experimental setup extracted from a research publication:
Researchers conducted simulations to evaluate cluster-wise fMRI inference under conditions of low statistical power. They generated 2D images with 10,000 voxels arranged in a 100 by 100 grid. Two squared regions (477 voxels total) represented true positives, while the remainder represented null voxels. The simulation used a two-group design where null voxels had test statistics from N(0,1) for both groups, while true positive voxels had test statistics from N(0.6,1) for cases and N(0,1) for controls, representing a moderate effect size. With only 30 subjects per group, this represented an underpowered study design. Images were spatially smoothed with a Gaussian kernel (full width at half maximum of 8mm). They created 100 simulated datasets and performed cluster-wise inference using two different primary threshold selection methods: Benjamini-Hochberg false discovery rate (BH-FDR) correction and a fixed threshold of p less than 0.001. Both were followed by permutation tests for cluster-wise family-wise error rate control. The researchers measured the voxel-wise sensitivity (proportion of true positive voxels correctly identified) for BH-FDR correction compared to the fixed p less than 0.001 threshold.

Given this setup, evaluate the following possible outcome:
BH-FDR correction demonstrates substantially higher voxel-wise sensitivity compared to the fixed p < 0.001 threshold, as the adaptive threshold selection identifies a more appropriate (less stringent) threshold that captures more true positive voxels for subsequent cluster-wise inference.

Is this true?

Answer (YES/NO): NO